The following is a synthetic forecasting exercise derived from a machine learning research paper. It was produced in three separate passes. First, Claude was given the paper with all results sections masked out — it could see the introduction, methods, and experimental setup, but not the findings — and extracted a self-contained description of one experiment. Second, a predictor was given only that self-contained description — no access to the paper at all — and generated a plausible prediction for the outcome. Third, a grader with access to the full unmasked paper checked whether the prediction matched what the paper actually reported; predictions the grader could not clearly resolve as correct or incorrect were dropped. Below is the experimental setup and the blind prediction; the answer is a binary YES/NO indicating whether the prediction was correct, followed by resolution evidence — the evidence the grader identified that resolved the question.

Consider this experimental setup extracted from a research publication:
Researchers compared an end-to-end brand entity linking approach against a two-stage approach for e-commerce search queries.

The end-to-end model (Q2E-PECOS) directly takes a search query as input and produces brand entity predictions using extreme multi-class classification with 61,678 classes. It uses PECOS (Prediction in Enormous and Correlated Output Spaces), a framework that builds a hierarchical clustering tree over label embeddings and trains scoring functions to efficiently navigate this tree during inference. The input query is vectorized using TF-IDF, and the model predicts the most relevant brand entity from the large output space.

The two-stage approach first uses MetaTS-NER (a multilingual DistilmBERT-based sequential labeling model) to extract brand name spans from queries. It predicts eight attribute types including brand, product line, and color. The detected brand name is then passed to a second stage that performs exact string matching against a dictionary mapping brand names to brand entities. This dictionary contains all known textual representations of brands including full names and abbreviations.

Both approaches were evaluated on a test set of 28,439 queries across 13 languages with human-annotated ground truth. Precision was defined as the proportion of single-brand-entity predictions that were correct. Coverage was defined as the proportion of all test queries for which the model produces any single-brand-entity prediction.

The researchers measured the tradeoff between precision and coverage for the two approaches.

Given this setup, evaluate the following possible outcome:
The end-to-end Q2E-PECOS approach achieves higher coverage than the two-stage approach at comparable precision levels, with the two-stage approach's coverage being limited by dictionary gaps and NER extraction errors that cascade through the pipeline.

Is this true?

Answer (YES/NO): NO